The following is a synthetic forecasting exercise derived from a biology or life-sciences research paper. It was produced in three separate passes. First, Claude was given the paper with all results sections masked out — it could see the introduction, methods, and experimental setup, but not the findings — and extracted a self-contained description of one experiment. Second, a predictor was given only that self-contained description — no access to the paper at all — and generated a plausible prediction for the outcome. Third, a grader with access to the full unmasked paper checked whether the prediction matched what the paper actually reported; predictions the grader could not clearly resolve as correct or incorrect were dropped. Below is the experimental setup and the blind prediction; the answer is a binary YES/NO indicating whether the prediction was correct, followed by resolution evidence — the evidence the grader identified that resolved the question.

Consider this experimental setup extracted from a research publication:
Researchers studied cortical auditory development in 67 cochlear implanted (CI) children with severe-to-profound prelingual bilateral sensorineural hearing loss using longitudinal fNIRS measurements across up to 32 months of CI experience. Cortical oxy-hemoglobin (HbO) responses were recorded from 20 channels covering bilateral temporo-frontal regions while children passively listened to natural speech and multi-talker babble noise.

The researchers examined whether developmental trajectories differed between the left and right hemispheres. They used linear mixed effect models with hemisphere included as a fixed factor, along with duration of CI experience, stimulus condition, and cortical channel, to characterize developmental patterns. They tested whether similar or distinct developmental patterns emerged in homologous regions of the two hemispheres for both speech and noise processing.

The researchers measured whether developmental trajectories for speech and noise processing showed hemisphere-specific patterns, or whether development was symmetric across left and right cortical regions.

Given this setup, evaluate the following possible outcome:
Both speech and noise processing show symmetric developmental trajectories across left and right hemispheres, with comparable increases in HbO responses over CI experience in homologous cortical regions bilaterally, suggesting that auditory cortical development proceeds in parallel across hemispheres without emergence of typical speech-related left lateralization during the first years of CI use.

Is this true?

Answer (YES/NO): NO